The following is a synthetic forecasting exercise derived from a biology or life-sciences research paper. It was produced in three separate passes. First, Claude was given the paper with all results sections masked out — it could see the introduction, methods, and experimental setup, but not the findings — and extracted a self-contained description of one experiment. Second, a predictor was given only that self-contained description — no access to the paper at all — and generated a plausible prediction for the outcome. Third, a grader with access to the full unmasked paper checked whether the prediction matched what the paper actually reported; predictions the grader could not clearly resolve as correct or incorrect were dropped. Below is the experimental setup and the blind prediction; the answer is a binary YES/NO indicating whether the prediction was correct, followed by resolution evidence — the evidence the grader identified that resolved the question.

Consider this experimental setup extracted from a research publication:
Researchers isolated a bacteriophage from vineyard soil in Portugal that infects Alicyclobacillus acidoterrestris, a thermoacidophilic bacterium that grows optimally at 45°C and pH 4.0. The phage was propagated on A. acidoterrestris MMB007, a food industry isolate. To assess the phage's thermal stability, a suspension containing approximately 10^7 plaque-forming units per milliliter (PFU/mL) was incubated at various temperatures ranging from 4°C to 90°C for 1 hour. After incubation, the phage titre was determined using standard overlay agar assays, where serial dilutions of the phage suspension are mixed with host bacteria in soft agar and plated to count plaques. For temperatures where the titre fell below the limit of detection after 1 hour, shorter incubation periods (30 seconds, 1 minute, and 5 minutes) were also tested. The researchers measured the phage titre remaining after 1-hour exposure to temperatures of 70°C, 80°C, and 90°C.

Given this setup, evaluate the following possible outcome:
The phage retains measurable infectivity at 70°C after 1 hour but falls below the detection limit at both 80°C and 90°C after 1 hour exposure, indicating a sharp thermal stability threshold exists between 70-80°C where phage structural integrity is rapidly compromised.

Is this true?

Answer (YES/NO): NO